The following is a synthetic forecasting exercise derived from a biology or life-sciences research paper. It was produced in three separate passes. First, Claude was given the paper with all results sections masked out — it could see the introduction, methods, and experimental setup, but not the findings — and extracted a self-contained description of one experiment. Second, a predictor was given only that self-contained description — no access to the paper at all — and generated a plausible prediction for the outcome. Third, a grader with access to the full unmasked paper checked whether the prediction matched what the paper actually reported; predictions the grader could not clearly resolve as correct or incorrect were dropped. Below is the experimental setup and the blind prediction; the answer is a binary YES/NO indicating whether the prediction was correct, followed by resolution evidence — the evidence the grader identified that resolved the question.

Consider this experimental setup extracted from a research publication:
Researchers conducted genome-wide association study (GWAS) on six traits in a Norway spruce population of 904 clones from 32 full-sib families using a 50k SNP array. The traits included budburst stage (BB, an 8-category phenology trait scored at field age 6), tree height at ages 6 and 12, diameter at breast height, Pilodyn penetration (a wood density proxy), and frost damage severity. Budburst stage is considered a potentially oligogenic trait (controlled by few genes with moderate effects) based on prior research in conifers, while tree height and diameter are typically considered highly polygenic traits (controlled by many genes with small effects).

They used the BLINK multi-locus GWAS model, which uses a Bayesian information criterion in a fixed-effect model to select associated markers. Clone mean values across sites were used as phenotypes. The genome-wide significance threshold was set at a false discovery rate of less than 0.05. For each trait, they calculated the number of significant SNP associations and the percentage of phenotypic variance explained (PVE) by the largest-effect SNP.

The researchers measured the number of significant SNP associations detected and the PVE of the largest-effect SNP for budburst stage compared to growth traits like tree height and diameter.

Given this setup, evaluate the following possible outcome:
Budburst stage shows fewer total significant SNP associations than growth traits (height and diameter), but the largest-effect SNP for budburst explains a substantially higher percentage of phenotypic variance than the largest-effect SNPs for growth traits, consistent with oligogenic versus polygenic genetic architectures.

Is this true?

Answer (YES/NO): NO